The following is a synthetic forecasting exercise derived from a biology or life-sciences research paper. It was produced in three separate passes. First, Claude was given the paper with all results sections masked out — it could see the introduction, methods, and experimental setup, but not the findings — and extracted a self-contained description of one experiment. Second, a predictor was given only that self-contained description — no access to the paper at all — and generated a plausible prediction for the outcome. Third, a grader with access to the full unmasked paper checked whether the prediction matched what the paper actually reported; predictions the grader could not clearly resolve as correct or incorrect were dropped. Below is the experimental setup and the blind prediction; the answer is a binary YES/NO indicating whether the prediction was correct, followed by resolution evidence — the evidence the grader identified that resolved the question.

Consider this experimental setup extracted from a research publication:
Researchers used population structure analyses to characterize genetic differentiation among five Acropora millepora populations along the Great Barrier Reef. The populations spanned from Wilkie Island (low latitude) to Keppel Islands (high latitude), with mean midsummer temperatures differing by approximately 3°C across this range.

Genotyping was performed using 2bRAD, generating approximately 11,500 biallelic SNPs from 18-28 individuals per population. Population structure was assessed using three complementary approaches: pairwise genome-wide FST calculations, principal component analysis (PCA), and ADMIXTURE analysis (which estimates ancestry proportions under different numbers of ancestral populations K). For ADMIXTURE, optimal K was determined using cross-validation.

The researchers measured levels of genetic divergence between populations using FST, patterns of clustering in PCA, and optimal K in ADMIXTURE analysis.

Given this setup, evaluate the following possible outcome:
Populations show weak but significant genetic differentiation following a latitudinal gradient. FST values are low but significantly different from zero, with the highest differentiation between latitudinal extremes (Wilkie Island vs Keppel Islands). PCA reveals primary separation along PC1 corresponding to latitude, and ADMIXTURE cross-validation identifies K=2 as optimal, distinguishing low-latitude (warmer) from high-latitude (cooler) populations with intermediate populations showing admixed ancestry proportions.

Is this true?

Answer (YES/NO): NO